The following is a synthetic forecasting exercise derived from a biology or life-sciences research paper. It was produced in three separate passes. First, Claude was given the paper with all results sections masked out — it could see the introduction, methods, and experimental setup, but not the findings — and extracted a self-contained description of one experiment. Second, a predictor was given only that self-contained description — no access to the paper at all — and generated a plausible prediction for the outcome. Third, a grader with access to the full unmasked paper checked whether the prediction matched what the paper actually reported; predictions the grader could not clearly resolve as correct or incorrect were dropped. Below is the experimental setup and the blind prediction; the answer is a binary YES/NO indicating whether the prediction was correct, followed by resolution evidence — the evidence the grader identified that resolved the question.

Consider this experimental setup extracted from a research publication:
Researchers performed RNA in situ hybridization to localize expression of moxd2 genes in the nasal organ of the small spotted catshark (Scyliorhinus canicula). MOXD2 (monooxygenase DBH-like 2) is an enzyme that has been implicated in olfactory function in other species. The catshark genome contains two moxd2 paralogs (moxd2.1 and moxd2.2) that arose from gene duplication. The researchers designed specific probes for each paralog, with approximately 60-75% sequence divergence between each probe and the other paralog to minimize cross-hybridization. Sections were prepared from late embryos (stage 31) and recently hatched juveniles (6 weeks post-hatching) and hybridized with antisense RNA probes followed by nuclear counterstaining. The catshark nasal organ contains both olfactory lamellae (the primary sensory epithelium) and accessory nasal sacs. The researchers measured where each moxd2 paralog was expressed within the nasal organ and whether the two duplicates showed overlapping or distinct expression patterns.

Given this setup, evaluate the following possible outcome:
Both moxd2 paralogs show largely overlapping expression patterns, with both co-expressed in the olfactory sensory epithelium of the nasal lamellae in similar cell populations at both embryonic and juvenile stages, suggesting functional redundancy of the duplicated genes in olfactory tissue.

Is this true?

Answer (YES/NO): NO